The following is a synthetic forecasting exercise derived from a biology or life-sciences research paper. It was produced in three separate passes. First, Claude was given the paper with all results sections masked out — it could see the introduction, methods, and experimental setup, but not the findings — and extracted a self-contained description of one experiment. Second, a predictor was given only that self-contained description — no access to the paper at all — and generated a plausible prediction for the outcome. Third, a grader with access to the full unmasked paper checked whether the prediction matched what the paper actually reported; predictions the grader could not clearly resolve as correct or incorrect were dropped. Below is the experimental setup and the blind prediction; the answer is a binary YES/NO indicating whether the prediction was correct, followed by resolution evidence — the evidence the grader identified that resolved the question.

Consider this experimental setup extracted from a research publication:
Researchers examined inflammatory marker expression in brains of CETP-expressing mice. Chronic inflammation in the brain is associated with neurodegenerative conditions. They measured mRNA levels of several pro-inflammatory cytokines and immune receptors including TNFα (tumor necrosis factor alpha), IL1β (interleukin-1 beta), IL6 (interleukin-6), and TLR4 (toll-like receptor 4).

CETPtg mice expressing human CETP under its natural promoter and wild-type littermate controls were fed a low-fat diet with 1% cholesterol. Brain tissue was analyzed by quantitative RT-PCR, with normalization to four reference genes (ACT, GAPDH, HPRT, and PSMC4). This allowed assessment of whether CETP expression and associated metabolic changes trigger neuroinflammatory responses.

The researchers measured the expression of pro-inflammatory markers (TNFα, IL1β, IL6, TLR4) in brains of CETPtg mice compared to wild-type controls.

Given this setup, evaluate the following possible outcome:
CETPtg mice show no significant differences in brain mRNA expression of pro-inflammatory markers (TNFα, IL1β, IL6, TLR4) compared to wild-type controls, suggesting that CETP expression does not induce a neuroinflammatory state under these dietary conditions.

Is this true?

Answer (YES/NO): NO